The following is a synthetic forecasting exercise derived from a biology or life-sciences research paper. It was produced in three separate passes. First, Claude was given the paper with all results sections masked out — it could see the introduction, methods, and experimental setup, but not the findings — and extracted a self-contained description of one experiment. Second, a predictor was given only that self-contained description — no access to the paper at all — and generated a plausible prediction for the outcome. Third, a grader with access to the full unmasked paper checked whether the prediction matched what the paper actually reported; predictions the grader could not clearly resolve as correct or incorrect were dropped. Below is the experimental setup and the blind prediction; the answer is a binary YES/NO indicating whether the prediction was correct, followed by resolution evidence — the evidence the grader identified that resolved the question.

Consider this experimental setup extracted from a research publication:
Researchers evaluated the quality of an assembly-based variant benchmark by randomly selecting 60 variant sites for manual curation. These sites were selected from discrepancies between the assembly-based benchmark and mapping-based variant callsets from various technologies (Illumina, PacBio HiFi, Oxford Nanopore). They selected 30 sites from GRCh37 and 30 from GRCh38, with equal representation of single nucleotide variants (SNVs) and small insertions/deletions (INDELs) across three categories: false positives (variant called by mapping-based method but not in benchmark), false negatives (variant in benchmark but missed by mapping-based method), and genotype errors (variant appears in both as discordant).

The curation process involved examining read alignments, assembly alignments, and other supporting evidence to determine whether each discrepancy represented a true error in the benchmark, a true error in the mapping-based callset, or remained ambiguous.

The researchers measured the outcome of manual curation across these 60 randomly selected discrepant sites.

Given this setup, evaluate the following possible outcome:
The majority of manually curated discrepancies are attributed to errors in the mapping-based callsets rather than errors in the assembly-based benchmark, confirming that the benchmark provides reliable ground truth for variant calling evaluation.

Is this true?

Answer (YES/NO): NO